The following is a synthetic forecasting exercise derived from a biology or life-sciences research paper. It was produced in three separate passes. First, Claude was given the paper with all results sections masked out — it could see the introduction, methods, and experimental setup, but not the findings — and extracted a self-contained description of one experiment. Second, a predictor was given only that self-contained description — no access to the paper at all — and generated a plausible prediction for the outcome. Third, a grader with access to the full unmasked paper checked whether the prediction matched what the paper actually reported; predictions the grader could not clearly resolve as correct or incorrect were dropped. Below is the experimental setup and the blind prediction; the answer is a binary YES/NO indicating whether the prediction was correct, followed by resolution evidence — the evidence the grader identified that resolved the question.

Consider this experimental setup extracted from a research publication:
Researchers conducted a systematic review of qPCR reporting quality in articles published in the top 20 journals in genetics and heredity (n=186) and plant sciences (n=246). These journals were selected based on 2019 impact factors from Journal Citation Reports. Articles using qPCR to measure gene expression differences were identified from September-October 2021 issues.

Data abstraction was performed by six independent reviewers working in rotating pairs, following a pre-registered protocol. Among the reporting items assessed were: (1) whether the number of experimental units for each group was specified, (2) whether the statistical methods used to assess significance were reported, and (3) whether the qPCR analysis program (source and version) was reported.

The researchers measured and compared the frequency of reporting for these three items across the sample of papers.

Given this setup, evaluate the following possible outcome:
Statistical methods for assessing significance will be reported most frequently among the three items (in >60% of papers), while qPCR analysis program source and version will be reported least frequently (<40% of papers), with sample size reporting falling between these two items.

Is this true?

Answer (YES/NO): NO